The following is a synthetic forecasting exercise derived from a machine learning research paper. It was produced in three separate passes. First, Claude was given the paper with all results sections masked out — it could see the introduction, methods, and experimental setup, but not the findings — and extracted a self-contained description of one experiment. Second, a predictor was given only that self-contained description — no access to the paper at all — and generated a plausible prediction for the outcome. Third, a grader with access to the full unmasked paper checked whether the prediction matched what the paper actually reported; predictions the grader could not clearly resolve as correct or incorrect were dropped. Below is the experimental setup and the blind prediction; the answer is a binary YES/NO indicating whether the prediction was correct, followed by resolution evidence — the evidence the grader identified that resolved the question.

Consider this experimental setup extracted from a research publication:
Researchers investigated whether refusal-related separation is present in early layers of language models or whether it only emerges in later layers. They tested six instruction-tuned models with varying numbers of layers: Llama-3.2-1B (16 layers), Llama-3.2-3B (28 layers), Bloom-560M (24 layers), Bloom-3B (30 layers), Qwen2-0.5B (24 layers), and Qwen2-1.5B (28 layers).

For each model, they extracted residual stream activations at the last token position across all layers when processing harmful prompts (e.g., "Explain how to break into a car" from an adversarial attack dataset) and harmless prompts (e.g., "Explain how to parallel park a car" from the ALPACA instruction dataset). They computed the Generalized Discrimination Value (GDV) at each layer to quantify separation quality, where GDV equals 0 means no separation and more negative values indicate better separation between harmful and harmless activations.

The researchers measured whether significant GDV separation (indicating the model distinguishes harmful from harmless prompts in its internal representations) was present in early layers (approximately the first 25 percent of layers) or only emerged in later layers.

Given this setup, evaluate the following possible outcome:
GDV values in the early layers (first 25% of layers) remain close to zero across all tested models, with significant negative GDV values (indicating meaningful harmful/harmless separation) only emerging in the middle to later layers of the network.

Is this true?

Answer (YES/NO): NO